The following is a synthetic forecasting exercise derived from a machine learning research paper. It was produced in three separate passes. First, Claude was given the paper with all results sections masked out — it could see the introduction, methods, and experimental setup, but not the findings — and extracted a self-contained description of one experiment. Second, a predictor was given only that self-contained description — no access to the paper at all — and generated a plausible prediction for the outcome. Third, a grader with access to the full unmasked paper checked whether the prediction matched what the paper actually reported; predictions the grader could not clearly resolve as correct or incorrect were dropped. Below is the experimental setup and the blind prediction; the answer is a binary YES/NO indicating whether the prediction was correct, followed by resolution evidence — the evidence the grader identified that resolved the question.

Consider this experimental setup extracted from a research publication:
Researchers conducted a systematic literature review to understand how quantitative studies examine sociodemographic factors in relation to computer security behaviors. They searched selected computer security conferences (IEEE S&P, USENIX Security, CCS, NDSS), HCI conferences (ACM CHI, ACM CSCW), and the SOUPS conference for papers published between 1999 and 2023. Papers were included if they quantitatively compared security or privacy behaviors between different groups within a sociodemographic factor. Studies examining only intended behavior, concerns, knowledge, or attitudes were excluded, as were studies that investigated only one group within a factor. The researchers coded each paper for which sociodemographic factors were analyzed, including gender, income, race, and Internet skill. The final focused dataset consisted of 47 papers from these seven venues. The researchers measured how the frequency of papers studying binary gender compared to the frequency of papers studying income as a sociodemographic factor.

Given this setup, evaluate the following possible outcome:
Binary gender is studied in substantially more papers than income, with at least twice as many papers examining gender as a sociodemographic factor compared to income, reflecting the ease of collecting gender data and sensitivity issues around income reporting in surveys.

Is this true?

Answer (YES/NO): YES